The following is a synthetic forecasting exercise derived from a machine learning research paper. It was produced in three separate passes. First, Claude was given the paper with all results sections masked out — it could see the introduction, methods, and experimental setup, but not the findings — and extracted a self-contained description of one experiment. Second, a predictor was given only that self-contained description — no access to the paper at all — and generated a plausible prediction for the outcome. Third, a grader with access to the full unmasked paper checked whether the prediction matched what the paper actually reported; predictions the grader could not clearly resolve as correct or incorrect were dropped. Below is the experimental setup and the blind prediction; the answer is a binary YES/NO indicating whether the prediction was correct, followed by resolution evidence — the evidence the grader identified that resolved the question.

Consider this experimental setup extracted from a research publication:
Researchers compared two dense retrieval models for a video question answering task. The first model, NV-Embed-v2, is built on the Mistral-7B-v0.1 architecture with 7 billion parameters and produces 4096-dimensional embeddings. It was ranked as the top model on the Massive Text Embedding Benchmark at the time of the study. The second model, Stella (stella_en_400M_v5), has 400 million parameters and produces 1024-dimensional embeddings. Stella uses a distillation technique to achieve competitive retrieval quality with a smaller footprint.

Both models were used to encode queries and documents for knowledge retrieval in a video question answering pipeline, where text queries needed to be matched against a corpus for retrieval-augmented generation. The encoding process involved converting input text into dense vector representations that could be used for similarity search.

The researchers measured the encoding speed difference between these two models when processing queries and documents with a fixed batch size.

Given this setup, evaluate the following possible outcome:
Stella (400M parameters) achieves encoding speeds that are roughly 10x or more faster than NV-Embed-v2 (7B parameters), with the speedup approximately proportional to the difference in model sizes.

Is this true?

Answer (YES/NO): NO